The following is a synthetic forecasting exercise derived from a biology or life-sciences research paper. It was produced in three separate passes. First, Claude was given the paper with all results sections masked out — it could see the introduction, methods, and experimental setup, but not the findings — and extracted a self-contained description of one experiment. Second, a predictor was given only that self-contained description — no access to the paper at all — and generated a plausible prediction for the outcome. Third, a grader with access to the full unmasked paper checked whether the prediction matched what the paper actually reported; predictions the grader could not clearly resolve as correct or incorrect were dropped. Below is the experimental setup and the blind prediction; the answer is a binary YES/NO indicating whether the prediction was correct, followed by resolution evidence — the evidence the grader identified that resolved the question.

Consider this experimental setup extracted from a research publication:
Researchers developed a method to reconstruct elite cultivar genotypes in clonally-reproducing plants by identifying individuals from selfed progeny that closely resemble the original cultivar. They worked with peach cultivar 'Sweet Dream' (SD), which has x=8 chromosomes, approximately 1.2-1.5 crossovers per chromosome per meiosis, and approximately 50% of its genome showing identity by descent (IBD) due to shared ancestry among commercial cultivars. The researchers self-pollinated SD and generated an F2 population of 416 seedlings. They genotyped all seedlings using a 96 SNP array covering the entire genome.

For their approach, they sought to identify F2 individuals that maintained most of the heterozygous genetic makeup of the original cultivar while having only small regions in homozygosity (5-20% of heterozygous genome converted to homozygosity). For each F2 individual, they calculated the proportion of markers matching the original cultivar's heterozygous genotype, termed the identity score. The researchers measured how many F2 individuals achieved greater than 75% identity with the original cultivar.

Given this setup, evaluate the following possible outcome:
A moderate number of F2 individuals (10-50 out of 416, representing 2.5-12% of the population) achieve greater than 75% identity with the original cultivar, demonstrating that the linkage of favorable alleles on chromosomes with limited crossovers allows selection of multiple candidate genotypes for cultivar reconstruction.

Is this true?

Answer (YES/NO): NO